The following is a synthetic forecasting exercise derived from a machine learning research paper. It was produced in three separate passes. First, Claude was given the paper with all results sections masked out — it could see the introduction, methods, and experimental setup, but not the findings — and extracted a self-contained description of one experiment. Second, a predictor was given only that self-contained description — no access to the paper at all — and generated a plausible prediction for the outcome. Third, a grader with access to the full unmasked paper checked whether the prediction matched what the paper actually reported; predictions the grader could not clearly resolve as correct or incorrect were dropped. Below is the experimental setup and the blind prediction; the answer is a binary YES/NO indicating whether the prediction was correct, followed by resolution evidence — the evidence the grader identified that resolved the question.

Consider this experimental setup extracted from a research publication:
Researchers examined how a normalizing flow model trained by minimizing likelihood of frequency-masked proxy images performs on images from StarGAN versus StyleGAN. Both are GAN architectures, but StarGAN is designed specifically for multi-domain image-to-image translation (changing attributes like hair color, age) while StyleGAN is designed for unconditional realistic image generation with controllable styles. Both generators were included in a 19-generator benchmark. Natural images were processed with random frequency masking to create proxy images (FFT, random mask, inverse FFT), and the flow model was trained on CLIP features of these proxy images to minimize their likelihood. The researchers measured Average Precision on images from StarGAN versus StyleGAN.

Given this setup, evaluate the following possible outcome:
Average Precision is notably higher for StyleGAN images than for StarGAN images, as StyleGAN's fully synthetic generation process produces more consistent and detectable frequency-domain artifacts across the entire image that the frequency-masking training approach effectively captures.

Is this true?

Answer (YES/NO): NO